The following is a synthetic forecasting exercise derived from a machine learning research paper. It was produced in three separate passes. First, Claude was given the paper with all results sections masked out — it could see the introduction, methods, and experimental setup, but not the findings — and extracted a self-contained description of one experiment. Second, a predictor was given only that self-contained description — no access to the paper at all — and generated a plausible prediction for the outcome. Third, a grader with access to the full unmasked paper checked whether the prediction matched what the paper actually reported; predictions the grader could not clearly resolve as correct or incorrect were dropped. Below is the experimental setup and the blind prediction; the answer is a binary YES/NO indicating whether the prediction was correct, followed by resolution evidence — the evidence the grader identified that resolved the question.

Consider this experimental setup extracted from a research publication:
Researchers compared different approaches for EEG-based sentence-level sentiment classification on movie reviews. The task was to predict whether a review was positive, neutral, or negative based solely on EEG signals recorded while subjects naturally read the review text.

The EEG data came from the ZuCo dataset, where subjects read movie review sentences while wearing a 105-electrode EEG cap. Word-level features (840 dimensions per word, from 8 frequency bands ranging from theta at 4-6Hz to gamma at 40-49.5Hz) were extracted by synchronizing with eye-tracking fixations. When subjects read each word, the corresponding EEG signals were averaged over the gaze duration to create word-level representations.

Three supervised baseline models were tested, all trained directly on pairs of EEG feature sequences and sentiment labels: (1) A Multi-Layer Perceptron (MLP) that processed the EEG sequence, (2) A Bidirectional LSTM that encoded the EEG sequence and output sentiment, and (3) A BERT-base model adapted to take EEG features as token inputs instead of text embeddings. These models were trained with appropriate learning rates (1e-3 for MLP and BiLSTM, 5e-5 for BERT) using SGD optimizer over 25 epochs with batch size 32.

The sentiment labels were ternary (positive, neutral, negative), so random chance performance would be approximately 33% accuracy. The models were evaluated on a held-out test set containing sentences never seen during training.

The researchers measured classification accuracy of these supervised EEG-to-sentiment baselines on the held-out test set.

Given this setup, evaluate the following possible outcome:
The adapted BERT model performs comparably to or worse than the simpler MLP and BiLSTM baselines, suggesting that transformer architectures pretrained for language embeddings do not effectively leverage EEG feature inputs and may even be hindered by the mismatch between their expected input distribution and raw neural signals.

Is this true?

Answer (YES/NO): YES